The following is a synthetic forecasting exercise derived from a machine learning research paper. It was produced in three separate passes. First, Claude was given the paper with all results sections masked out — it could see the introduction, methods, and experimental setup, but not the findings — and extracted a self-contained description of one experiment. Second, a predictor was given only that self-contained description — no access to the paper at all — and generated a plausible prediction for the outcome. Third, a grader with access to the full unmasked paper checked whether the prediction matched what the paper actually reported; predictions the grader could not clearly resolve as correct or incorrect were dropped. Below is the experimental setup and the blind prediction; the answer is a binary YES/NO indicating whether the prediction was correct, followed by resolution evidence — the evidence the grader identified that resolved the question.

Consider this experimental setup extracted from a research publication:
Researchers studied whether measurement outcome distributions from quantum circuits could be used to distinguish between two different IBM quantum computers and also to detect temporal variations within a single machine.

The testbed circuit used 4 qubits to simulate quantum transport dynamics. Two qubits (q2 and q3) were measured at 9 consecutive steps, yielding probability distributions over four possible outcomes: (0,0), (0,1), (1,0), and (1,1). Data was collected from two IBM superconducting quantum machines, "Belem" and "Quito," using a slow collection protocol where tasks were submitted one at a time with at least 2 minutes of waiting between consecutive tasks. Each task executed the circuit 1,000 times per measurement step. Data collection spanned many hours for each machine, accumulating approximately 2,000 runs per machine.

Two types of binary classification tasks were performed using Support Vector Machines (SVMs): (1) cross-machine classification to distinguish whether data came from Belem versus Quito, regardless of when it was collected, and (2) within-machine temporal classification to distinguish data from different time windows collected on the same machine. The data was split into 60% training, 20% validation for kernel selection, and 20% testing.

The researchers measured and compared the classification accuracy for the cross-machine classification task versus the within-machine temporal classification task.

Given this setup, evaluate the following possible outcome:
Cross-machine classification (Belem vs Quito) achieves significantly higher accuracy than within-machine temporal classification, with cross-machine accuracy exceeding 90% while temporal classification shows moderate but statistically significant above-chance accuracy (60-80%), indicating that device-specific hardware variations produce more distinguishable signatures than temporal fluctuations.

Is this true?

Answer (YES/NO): NO